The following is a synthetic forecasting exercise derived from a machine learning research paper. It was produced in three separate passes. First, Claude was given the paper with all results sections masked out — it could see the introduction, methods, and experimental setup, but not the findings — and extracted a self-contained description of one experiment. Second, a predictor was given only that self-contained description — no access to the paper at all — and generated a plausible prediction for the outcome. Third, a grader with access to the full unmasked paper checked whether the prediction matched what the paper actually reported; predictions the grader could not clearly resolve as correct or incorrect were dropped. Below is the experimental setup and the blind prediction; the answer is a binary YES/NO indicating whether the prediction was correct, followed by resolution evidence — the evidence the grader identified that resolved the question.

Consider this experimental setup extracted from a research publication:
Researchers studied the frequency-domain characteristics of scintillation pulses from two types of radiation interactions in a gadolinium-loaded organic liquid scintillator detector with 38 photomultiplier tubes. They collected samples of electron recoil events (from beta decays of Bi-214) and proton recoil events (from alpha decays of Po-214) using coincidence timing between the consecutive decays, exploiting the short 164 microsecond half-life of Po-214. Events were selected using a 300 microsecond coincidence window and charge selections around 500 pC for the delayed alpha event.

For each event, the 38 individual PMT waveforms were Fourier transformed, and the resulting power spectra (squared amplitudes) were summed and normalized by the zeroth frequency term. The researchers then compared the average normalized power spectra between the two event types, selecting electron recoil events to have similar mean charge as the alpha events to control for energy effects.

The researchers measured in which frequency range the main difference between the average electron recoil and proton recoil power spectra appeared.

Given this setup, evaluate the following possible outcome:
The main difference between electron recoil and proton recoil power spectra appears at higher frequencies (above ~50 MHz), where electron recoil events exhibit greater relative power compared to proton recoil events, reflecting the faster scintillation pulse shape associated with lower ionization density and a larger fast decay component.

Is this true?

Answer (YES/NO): NO